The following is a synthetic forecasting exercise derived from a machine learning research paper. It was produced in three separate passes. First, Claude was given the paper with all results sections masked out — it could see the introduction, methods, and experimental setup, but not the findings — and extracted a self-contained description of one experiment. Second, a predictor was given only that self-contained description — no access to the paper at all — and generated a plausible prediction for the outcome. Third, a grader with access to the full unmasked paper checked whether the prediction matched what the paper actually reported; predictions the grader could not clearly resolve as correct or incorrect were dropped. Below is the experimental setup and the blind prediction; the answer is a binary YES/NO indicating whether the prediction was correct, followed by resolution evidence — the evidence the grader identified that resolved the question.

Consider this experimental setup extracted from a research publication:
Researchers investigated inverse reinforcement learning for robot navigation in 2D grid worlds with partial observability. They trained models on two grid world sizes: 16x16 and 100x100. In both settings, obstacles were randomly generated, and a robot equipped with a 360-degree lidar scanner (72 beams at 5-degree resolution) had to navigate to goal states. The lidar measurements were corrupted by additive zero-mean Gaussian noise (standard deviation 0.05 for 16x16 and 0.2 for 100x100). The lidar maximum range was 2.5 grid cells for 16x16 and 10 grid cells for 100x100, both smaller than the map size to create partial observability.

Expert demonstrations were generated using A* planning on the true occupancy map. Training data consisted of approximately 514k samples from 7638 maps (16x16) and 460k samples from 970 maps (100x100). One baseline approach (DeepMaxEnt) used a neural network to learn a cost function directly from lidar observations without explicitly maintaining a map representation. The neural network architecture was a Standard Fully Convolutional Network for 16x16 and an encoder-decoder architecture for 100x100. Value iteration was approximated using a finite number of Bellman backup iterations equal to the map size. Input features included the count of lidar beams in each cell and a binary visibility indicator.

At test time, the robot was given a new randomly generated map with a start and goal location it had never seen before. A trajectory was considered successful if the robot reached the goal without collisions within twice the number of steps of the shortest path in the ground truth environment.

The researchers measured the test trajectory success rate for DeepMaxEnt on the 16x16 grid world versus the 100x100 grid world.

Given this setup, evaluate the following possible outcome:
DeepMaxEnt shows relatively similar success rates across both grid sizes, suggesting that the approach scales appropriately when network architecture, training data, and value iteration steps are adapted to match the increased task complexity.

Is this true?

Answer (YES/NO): NO